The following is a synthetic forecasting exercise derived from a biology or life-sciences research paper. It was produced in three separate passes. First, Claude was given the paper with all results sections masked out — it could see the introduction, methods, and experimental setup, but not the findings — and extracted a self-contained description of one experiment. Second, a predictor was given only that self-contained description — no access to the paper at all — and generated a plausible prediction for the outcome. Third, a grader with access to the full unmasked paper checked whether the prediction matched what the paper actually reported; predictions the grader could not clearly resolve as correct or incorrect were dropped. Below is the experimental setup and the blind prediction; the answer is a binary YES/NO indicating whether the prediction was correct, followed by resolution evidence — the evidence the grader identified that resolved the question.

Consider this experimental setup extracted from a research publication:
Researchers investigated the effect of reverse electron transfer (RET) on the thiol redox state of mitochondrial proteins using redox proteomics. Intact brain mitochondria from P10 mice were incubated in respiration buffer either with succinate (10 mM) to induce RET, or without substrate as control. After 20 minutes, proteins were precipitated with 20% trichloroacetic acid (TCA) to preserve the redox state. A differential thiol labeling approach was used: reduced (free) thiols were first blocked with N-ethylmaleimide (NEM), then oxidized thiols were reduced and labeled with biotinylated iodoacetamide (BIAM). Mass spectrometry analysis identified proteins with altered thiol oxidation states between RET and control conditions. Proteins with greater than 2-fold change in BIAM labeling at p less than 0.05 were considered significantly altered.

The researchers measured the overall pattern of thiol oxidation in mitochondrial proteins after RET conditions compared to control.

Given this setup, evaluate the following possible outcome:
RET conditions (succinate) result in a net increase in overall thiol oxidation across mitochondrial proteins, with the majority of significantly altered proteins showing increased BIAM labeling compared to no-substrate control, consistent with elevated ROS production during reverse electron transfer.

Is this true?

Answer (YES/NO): NO